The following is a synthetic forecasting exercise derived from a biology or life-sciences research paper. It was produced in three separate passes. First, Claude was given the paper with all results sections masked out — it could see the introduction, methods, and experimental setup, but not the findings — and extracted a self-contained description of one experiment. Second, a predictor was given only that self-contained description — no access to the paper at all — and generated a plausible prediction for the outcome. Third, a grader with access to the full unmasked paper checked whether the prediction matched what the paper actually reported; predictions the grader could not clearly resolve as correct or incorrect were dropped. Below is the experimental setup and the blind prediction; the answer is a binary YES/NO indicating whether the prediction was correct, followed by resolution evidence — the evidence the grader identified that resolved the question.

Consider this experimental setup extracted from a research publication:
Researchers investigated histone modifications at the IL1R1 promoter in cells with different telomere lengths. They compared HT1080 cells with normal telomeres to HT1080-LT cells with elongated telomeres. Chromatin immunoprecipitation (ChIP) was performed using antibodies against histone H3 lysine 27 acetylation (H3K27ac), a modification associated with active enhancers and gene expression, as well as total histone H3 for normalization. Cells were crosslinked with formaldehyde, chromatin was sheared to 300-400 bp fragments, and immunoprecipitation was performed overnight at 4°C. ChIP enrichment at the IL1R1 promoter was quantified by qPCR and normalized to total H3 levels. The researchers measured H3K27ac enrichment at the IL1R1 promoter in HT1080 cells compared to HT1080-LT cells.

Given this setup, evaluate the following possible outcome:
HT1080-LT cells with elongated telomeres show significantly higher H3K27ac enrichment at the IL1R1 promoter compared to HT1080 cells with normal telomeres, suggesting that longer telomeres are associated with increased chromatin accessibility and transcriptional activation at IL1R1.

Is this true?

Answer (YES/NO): NO